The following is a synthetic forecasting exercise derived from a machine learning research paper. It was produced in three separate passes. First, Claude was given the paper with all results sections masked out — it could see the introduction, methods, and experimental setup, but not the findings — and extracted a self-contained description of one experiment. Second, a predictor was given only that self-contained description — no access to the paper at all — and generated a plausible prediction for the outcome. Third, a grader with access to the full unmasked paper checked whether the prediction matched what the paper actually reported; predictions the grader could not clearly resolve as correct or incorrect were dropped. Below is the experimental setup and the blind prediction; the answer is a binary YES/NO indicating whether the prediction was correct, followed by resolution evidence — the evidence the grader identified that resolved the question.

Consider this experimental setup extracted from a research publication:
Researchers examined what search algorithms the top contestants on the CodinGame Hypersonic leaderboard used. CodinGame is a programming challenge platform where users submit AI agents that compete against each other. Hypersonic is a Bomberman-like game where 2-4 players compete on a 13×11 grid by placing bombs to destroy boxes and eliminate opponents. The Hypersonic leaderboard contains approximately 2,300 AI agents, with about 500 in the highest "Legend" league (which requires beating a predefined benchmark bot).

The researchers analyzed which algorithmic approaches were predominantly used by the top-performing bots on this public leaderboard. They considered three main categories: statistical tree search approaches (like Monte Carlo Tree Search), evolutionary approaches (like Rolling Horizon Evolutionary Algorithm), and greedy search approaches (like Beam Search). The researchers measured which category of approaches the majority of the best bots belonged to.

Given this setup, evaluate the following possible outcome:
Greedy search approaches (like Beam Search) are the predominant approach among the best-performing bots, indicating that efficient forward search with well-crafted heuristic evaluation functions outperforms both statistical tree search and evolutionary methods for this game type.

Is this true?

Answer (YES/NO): YES